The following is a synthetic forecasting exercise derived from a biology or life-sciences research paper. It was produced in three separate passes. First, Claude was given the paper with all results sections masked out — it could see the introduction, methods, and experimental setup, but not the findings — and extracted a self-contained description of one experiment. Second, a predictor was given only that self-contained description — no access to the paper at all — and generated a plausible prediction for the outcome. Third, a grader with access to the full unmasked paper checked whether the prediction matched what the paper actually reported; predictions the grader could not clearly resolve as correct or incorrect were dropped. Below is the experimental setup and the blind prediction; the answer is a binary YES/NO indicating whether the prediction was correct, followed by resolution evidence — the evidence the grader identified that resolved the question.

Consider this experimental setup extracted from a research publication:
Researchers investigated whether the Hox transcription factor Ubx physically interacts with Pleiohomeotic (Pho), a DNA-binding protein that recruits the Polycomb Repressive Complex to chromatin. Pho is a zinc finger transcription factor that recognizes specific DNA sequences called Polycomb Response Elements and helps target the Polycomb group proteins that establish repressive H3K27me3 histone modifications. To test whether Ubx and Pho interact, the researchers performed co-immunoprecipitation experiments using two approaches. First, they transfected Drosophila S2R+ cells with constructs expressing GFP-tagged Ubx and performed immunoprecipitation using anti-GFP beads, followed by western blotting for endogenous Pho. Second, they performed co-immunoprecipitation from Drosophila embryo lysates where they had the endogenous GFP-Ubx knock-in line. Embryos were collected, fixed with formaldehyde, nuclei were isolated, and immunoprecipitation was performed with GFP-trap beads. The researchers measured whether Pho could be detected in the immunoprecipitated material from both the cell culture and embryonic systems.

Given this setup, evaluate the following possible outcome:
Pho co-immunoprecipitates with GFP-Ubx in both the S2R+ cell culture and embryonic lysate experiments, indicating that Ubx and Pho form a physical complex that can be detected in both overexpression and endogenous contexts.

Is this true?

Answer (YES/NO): YES